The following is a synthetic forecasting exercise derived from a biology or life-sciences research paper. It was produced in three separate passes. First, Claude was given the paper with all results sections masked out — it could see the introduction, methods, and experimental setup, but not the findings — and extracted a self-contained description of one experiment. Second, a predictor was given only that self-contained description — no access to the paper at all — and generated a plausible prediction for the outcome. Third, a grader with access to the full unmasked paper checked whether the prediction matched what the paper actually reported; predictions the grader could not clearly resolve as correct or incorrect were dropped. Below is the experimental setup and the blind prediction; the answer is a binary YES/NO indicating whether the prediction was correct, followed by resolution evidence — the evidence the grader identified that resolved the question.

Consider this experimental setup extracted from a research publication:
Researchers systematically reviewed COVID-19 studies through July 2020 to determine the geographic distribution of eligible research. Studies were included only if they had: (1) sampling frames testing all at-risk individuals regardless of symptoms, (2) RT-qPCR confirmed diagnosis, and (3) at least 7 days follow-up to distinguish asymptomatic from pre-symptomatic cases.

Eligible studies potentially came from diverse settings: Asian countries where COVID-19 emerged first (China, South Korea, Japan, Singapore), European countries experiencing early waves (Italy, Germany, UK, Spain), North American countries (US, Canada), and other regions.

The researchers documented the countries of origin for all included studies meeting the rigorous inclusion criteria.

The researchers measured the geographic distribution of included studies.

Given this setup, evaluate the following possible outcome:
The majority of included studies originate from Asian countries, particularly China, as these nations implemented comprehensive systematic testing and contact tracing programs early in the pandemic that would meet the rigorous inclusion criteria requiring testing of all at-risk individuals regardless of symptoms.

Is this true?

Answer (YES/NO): YES